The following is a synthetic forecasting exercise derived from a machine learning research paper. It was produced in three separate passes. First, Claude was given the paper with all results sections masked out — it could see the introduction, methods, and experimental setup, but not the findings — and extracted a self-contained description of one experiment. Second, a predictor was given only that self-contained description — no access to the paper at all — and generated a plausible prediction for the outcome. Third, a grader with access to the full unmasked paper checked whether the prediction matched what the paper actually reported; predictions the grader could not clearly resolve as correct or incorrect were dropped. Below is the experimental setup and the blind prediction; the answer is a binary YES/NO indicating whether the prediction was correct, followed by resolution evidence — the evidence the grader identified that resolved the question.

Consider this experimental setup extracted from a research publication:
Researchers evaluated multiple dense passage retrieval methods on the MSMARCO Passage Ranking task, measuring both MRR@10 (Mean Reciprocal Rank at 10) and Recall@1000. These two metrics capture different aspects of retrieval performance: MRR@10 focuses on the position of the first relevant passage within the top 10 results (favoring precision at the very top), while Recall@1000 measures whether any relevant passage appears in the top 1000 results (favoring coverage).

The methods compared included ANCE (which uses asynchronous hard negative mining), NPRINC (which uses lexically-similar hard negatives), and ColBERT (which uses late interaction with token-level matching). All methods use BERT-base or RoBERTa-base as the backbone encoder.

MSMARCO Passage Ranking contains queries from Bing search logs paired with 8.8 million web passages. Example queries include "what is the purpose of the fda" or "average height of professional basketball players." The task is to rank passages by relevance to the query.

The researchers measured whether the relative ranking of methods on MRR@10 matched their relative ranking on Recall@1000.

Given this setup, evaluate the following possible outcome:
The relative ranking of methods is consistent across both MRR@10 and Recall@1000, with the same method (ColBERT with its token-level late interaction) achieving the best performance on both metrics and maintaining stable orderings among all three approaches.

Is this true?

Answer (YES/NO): NO